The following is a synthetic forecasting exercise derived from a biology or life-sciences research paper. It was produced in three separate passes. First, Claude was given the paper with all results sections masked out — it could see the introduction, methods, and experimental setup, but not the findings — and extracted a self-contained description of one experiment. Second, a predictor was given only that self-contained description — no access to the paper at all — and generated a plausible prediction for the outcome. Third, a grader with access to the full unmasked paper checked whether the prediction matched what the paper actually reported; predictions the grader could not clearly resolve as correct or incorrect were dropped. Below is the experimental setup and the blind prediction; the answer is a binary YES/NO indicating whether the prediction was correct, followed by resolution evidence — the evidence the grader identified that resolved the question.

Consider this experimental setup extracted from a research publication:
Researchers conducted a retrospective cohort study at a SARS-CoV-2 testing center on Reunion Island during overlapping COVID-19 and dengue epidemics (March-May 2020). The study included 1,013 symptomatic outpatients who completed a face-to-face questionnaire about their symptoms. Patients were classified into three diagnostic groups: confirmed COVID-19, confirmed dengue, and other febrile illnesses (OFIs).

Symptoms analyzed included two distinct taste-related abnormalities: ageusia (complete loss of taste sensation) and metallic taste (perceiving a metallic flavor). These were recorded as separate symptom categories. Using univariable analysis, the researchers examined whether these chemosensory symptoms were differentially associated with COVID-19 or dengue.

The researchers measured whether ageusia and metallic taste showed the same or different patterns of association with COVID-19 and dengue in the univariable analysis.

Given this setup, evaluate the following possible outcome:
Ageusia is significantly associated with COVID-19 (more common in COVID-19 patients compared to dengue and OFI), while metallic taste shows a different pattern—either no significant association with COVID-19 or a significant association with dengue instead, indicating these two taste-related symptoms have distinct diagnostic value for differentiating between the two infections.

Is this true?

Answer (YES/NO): NO